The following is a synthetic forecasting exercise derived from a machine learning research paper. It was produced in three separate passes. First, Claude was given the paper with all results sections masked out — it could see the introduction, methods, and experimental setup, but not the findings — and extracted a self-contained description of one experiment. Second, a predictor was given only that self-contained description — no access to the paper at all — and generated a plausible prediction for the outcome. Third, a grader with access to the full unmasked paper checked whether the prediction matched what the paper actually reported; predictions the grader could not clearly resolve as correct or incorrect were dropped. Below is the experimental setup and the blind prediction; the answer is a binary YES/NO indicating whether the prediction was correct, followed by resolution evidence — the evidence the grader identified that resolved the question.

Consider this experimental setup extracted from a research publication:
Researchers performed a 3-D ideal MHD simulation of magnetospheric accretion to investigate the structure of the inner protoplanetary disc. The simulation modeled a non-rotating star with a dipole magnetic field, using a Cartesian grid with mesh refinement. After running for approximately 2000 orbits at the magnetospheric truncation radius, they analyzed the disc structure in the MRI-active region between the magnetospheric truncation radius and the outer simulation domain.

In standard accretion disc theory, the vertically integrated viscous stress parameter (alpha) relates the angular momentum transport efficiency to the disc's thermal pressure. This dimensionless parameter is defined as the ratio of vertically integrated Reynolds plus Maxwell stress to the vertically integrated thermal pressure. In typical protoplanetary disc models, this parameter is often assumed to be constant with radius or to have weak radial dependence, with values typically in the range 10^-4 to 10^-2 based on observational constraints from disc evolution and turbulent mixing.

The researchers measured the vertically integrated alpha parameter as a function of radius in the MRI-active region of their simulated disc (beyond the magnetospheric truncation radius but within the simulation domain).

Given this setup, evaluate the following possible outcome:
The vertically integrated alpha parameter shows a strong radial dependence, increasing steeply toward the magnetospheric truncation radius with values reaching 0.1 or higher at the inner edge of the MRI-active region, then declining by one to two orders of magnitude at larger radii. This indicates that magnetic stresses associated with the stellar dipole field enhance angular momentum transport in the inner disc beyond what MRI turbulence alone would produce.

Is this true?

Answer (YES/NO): YES